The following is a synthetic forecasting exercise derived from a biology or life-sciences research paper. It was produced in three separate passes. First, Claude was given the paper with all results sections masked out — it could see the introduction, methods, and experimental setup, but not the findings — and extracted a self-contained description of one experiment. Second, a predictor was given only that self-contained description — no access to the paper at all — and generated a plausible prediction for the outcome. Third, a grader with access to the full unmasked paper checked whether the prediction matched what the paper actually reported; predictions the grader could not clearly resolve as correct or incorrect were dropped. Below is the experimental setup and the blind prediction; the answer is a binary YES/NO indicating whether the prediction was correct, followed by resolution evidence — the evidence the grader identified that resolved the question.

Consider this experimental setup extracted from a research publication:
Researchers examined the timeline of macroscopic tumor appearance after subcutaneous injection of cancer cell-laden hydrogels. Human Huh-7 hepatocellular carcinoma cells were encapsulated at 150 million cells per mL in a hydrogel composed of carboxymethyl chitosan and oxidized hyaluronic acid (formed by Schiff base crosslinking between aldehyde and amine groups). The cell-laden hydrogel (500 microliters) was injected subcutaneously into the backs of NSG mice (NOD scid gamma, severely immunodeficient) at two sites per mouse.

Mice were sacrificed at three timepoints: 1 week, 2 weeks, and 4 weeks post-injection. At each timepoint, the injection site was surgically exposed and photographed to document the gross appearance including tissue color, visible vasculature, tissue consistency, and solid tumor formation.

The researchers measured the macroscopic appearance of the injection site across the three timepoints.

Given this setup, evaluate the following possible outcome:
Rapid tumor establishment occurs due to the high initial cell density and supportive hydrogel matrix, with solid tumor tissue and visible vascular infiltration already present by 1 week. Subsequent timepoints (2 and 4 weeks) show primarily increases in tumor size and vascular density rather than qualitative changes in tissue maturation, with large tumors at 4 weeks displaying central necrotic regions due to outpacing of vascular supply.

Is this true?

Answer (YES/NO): NO